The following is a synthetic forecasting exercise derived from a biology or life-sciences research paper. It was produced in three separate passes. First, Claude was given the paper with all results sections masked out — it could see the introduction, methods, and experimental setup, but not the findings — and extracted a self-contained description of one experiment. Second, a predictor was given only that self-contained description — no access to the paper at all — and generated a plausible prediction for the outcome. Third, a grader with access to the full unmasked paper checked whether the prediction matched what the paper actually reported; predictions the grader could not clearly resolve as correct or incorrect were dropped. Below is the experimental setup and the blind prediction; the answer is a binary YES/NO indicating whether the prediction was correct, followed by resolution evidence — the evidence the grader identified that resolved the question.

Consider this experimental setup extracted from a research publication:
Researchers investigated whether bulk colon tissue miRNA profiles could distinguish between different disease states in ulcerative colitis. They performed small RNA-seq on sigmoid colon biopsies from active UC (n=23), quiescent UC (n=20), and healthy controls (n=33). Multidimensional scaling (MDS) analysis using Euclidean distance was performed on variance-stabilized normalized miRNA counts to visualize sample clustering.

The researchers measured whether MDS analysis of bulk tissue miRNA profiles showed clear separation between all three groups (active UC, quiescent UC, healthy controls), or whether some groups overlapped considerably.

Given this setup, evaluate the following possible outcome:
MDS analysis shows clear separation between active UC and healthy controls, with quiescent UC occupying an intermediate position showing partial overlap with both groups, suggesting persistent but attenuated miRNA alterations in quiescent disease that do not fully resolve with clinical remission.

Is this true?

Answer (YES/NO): YES